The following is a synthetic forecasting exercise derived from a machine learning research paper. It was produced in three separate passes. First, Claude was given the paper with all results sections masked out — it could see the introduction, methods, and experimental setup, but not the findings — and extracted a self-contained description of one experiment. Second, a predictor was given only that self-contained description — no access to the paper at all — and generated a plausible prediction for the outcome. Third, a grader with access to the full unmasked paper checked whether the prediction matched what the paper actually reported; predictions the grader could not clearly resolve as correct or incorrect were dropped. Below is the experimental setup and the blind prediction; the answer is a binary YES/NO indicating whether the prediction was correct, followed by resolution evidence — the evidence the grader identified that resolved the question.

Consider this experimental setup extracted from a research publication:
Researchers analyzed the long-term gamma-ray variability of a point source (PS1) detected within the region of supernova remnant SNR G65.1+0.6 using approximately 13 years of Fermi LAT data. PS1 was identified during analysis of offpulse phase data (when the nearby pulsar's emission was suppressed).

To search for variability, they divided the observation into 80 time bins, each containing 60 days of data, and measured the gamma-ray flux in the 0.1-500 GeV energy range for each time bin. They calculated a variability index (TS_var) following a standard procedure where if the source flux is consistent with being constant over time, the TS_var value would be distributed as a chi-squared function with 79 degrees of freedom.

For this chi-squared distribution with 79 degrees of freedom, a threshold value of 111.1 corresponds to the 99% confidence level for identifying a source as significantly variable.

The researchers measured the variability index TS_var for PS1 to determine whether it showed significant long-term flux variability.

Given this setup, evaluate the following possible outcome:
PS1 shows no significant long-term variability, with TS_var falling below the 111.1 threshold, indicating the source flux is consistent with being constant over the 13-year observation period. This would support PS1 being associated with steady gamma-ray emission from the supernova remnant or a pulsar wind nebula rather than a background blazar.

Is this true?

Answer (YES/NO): YES